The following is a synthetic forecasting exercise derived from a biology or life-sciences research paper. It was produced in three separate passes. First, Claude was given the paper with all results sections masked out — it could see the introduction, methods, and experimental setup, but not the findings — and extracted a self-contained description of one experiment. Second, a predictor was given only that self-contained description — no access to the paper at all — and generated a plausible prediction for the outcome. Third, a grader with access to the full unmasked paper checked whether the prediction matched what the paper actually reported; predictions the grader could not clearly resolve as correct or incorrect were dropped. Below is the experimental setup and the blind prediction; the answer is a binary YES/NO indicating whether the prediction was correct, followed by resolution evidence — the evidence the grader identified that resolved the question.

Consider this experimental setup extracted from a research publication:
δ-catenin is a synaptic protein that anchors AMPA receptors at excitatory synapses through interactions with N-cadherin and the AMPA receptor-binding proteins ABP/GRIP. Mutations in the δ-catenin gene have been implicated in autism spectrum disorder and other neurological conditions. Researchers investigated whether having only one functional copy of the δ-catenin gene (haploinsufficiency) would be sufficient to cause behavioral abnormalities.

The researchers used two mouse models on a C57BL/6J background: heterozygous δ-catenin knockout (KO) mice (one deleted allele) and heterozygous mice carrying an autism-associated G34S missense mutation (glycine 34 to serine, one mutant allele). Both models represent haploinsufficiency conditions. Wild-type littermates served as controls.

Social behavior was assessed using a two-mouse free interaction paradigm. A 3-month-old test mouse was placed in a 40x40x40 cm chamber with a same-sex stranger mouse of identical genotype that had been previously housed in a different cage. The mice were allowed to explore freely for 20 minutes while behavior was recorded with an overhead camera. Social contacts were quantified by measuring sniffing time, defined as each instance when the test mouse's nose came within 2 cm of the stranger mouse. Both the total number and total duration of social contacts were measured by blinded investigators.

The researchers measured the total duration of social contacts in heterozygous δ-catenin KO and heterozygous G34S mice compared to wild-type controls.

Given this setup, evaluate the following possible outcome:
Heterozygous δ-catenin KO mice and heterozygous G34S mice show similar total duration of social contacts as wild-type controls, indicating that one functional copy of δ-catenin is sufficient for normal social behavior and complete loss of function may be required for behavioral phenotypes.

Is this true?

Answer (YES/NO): NO